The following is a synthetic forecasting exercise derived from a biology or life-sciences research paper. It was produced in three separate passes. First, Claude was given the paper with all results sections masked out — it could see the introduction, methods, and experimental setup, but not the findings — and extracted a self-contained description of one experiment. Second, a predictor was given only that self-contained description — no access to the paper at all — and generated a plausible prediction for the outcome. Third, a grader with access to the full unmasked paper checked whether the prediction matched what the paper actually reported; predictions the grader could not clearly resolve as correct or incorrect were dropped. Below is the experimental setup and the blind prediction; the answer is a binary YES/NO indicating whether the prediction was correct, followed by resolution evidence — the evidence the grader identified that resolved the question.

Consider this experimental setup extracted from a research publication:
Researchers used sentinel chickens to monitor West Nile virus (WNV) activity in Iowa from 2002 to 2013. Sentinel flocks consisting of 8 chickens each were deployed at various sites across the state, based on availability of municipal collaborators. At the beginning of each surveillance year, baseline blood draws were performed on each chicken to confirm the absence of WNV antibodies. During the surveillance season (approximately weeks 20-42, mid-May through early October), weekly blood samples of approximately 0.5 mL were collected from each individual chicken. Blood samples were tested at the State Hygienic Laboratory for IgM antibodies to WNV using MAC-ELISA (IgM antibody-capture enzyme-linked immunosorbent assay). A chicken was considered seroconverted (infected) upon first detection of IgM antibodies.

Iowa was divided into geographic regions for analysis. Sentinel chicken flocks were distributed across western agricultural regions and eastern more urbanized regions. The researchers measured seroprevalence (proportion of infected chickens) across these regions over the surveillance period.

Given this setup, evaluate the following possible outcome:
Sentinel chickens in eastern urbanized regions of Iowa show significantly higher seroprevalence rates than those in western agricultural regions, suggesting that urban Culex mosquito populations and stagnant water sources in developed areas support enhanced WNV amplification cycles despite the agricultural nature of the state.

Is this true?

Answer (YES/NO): NO